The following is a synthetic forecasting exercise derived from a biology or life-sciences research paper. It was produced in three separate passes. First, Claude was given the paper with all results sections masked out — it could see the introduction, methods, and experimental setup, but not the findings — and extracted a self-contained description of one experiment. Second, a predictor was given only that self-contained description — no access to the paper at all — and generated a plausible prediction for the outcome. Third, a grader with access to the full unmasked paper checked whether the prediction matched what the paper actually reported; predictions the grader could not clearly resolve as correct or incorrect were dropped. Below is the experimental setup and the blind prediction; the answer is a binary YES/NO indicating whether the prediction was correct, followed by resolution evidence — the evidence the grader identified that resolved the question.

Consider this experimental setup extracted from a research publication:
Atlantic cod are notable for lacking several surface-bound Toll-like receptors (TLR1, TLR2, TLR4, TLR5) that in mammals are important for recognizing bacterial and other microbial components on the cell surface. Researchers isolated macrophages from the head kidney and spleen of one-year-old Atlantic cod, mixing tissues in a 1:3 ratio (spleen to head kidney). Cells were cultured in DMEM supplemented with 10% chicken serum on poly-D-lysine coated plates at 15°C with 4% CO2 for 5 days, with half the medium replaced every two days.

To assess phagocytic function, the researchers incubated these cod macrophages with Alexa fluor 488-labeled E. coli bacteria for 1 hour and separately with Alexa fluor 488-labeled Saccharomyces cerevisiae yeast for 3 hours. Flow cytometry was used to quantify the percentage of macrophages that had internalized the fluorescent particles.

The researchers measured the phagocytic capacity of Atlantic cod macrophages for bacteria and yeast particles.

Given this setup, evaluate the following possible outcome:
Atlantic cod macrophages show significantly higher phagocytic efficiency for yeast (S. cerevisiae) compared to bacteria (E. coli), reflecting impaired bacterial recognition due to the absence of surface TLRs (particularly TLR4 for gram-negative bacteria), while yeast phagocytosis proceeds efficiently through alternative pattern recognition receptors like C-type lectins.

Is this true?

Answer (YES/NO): NO